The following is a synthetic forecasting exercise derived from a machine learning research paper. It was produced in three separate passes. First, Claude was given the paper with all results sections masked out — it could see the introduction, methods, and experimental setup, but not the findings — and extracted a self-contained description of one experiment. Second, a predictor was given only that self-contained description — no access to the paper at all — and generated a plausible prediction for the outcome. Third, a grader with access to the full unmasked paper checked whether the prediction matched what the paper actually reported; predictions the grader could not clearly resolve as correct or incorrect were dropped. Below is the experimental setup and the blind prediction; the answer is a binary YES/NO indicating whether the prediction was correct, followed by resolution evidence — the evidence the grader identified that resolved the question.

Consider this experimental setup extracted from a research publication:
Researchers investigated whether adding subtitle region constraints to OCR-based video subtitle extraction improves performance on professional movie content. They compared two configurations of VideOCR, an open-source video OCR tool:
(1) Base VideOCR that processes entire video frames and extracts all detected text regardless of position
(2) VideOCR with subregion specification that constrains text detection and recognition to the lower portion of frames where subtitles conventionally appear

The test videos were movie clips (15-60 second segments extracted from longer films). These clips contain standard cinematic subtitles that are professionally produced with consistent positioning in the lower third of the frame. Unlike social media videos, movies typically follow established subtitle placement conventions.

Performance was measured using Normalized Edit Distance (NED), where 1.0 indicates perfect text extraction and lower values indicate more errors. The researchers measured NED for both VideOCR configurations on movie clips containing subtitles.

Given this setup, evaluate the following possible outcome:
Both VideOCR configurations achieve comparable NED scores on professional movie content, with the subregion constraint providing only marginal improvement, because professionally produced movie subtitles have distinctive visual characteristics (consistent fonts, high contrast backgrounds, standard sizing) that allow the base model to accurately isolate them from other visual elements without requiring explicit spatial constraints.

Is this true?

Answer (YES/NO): YES